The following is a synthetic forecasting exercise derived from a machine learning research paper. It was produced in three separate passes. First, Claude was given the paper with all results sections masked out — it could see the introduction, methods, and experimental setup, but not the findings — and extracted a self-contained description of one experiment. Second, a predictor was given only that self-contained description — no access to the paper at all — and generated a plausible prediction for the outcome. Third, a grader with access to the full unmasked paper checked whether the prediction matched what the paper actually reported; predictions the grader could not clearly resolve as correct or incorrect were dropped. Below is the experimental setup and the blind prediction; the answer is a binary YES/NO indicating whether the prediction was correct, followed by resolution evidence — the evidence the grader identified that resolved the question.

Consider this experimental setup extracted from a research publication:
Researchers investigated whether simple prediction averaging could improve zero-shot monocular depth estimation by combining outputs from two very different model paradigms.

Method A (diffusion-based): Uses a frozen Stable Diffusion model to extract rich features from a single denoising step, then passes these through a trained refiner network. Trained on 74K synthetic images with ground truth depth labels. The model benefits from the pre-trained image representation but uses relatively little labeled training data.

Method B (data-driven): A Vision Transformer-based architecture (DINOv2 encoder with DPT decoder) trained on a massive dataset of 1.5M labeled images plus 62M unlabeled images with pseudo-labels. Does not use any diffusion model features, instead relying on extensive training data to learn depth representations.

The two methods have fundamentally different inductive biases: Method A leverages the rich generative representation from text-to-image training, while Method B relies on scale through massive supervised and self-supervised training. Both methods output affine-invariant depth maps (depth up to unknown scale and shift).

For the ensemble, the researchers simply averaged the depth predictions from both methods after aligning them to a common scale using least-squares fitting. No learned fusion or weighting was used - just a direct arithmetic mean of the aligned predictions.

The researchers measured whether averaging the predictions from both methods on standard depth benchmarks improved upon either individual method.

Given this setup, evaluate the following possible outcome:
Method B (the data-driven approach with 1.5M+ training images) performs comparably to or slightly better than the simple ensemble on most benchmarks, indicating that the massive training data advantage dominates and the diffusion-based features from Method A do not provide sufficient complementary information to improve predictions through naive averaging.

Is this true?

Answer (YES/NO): NO